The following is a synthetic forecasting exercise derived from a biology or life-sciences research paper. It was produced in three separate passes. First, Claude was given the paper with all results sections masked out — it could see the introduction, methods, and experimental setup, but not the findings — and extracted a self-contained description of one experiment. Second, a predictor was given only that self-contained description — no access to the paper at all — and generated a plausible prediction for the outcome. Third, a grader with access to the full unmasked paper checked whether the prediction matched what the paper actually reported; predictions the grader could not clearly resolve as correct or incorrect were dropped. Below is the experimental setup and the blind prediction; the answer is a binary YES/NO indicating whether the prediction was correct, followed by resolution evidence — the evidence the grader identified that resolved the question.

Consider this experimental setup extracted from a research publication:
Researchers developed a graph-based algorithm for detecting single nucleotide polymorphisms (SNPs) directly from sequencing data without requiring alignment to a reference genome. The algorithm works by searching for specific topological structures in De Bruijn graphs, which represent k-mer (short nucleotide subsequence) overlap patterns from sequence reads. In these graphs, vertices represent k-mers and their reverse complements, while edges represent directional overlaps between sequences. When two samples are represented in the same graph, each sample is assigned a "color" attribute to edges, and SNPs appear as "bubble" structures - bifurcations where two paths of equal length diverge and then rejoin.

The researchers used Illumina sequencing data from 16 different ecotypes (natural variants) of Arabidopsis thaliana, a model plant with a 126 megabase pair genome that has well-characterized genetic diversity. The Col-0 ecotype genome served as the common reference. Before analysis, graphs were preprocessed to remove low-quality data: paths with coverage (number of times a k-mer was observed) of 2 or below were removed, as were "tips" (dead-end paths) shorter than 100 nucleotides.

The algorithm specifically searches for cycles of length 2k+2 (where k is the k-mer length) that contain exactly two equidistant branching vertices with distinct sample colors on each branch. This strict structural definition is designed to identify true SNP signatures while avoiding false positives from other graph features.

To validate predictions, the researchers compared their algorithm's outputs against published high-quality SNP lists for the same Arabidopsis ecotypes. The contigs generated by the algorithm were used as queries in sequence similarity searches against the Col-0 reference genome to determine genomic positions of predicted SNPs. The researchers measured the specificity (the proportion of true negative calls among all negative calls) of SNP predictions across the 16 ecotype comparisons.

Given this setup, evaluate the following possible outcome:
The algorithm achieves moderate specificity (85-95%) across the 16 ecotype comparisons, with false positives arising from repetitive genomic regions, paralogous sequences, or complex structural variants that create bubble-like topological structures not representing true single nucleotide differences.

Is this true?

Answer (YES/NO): NO